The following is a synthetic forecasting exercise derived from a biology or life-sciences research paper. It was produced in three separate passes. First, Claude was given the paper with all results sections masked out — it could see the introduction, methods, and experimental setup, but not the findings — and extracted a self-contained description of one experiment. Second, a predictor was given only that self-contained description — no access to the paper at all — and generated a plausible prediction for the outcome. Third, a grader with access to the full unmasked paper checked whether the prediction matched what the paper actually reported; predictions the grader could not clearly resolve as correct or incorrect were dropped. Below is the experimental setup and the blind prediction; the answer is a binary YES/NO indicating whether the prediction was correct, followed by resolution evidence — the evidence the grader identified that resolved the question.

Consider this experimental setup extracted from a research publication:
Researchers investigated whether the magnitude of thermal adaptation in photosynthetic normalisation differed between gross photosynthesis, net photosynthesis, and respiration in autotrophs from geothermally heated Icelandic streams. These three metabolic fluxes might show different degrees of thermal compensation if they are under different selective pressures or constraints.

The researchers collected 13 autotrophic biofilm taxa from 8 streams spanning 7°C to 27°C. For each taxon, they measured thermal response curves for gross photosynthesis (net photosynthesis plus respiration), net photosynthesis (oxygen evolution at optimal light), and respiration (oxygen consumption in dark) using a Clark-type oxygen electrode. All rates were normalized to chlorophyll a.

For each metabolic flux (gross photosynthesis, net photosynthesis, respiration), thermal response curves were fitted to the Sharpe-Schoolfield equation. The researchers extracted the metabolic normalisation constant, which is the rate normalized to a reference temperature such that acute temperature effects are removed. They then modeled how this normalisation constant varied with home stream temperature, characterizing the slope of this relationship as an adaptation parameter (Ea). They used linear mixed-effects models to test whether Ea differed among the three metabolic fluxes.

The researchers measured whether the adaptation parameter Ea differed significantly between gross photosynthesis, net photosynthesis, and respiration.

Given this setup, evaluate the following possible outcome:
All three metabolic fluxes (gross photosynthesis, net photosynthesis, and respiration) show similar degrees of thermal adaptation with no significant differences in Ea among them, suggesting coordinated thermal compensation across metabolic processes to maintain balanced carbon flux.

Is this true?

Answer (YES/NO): YES